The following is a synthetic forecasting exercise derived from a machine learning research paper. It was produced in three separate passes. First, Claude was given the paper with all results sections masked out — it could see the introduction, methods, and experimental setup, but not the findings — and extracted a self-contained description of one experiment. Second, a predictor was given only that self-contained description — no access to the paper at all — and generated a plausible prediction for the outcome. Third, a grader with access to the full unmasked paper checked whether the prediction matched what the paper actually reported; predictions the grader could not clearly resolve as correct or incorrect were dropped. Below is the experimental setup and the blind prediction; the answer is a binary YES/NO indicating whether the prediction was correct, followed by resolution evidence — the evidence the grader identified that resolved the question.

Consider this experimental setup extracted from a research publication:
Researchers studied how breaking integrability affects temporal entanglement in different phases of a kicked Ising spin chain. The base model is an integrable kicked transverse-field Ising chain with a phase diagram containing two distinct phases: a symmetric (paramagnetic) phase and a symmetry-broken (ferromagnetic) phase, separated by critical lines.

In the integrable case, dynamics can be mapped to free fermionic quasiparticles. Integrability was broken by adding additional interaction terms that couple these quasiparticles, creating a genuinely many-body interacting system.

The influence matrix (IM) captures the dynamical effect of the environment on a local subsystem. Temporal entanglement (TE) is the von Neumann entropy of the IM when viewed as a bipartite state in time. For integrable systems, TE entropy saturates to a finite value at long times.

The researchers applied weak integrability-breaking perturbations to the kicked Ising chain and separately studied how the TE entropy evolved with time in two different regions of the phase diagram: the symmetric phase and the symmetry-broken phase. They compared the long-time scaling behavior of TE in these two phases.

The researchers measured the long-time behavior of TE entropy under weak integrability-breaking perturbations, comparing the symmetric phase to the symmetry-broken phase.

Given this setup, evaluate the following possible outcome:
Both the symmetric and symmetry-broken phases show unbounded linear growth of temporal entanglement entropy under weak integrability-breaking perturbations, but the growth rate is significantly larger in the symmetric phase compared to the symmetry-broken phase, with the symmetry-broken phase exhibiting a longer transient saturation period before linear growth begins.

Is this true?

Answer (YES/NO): NO